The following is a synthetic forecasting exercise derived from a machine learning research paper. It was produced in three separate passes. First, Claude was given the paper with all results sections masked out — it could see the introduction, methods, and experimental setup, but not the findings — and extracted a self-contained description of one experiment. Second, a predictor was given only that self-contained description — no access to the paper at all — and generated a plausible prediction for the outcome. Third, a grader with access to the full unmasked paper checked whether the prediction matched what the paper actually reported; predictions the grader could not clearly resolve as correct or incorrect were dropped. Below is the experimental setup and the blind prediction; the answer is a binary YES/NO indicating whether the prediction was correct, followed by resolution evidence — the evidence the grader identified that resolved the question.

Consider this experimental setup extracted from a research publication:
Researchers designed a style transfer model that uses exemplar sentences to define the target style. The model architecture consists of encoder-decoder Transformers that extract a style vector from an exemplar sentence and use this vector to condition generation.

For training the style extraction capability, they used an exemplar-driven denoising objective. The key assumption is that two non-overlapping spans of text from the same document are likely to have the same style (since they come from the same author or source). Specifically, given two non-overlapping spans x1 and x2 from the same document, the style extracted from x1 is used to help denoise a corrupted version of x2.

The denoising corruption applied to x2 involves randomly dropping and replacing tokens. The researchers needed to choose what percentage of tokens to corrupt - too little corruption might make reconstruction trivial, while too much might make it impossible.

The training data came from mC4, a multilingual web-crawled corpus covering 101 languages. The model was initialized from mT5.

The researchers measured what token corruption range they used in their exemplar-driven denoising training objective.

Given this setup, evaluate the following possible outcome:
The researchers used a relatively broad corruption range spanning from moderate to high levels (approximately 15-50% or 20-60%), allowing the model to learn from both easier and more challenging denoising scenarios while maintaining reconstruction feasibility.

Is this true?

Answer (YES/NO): YES